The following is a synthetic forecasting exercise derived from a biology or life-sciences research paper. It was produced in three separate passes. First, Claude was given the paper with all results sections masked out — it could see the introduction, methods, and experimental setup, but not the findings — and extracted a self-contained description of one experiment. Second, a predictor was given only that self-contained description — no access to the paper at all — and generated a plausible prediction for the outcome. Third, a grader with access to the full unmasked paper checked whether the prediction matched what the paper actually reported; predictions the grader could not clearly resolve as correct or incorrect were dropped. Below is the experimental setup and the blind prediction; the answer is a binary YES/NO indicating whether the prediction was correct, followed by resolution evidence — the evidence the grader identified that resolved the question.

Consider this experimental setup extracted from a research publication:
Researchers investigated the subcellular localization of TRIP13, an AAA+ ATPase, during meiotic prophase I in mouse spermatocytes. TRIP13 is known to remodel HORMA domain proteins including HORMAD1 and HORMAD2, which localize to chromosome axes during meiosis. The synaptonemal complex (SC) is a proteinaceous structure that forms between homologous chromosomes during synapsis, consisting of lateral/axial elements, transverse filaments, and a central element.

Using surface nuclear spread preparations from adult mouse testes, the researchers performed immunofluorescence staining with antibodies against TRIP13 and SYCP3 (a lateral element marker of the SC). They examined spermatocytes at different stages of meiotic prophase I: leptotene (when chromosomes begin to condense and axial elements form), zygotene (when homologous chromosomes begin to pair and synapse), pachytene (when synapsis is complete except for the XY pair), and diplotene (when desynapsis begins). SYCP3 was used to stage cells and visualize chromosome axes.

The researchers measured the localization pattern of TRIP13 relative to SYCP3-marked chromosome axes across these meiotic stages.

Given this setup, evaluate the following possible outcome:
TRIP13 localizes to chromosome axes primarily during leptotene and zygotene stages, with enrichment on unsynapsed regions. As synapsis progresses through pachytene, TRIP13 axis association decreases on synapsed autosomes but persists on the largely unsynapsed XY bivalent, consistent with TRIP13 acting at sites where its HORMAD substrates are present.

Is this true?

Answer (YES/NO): NO